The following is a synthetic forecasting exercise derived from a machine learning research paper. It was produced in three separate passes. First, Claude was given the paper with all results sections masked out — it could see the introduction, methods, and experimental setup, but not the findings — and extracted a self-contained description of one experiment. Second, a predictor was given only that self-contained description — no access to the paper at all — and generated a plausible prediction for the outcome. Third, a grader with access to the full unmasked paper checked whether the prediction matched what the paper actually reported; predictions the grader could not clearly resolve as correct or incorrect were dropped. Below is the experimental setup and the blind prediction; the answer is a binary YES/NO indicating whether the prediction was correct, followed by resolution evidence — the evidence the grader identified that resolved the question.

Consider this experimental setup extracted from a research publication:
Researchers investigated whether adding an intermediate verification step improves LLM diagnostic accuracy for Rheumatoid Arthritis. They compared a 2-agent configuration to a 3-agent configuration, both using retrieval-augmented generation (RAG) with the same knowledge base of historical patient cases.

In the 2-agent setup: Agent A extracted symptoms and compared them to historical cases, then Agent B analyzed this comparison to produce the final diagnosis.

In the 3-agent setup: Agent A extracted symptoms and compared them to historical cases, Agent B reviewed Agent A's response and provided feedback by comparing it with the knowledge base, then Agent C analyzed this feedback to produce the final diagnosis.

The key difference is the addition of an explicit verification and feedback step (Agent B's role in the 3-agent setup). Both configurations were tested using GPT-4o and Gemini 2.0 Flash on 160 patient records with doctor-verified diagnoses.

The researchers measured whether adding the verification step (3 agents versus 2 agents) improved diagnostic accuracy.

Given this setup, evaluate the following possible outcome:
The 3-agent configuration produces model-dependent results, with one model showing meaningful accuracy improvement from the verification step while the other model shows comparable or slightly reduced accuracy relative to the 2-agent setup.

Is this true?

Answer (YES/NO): NO